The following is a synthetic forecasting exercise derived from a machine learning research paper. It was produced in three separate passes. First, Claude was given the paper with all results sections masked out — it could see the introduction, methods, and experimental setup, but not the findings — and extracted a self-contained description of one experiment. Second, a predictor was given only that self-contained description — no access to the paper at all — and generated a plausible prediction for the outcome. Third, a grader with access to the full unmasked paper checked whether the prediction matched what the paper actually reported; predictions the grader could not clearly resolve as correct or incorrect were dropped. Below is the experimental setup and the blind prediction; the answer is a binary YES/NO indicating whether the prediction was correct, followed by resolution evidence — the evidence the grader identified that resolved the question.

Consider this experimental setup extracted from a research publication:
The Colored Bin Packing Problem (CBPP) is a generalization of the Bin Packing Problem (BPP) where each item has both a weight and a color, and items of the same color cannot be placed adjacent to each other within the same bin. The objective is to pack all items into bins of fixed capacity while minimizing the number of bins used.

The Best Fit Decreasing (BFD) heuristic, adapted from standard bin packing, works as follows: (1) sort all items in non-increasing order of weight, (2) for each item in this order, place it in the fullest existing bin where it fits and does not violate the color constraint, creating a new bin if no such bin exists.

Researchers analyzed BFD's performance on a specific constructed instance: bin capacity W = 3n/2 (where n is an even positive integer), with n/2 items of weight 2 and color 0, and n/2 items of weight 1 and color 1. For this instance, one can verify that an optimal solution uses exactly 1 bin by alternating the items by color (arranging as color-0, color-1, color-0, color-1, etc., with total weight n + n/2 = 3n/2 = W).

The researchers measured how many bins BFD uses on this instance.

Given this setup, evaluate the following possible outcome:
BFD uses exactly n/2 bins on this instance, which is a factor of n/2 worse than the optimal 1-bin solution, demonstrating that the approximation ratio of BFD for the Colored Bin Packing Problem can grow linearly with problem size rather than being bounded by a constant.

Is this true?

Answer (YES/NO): YES